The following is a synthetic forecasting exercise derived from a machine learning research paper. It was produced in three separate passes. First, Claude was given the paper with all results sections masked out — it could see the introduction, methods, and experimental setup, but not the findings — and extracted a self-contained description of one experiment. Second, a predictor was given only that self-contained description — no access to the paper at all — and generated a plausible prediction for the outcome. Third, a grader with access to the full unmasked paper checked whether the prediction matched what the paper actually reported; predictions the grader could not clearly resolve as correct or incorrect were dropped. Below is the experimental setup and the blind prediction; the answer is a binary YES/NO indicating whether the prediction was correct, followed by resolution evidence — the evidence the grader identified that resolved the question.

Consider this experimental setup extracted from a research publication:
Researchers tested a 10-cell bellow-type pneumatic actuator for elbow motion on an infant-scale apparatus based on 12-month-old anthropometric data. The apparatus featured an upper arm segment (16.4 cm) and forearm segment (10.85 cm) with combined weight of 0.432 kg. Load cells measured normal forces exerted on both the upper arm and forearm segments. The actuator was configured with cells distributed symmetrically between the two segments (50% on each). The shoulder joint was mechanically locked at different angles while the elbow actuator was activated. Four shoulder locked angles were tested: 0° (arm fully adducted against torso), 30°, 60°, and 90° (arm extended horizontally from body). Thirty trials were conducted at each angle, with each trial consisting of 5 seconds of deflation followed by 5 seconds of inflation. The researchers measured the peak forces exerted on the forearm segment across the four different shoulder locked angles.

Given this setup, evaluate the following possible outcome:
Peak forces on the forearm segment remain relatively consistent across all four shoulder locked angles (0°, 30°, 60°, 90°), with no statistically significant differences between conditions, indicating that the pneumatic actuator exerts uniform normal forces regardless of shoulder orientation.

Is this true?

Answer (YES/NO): NO